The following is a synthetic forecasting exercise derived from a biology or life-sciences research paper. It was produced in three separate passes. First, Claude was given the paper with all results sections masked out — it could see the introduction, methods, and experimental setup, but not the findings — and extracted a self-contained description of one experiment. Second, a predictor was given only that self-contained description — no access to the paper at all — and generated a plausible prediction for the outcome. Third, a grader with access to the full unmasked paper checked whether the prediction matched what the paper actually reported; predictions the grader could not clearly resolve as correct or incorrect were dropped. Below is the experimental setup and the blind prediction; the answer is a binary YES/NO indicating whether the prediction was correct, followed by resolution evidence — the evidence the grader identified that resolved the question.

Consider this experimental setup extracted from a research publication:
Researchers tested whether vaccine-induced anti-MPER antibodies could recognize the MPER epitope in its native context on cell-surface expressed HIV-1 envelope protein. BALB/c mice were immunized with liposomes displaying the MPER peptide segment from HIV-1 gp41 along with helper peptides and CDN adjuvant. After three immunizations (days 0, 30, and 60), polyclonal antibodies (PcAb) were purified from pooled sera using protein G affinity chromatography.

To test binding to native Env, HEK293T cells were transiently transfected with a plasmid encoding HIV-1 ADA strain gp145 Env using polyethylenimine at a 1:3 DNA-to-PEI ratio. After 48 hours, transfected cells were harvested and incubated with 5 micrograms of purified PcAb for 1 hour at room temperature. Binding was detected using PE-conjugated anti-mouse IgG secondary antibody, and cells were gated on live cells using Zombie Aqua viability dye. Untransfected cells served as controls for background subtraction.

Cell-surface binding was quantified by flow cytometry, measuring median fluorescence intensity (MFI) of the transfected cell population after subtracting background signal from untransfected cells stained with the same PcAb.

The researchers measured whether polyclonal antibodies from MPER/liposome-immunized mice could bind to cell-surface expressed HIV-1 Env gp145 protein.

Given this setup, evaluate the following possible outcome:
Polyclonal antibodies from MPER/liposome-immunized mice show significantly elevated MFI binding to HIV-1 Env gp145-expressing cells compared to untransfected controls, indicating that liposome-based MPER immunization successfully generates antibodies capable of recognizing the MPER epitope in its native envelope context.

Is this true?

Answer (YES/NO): YES